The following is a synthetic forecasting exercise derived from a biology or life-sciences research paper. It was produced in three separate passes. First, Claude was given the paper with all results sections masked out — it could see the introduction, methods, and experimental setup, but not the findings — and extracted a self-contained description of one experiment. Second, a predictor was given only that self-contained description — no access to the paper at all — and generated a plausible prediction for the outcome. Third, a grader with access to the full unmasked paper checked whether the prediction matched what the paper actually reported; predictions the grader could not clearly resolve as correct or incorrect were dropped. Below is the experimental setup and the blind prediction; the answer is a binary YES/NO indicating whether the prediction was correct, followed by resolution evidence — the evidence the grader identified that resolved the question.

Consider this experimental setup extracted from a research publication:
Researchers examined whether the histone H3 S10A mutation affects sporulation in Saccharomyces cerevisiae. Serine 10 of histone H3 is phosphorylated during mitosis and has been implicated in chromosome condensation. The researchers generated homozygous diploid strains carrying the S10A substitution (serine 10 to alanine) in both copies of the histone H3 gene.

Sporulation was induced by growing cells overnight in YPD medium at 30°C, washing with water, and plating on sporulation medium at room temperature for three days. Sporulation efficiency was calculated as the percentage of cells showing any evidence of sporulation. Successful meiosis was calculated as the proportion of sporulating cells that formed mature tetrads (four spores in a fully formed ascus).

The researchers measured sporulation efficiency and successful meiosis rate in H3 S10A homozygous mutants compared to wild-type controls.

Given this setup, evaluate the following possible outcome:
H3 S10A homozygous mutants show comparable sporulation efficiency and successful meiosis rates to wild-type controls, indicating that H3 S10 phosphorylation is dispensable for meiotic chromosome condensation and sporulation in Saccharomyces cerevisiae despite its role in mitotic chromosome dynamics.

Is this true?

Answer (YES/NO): NO